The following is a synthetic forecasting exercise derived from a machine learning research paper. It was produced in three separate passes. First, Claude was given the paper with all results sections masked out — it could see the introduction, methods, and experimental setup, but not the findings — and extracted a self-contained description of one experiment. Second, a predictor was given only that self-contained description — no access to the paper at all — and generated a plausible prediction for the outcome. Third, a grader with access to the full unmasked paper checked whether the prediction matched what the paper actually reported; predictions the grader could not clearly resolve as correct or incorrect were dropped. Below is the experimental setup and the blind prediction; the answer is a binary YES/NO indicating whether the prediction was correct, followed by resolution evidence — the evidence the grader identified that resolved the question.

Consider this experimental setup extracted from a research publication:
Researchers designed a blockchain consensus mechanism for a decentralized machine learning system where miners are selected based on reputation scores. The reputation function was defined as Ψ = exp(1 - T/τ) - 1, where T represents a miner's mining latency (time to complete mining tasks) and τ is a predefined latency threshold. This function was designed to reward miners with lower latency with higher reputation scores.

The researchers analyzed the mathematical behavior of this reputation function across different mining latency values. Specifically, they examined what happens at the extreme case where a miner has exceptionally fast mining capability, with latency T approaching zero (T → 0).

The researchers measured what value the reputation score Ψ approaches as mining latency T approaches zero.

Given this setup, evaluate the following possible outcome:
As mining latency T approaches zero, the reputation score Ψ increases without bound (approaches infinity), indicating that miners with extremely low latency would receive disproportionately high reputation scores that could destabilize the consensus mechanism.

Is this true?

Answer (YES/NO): NO